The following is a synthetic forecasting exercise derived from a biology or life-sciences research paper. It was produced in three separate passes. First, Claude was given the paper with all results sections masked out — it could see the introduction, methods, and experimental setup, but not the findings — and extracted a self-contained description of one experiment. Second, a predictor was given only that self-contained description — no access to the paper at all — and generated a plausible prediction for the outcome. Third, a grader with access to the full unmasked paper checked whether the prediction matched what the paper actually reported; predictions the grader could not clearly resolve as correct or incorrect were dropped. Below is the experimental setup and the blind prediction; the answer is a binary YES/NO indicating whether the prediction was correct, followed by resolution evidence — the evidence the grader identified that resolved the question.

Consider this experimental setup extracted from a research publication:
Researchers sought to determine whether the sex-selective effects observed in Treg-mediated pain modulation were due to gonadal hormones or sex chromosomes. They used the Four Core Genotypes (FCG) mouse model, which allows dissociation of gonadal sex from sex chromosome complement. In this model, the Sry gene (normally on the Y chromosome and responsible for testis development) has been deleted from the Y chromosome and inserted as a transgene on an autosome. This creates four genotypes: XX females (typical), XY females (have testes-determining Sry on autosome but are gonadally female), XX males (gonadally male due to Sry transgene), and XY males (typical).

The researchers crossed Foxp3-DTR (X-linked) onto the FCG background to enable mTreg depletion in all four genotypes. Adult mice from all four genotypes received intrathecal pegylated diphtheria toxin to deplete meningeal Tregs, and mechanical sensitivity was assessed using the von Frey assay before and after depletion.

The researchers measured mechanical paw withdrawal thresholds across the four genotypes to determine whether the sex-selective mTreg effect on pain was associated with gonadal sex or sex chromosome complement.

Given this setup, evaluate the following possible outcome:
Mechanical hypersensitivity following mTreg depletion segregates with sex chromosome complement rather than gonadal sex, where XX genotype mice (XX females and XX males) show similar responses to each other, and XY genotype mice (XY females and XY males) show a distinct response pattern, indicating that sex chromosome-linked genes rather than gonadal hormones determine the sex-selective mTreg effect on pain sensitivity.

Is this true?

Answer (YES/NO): NO